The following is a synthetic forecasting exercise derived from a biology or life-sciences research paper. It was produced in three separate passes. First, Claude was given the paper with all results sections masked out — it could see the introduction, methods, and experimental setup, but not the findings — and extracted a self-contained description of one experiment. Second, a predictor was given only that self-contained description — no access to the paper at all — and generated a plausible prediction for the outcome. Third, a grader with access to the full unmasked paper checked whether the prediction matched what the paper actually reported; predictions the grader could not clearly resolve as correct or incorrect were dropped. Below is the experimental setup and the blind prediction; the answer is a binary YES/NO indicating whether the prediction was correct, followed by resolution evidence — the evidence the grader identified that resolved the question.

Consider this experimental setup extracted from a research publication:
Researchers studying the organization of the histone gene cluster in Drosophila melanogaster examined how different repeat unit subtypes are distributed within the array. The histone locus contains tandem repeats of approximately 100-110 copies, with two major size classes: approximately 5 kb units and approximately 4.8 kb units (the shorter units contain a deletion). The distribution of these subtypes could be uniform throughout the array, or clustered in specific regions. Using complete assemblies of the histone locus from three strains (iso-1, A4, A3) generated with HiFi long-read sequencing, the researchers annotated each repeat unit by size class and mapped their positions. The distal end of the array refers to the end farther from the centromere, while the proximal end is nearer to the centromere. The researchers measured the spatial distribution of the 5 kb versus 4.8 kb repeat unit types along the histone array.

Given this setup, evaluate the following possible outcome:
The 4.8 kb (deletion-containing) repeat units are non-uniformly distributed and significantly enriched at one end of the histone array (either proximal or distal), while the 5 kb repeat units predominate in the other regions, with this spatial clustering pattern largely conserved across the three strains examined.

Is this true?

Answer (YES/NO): YES